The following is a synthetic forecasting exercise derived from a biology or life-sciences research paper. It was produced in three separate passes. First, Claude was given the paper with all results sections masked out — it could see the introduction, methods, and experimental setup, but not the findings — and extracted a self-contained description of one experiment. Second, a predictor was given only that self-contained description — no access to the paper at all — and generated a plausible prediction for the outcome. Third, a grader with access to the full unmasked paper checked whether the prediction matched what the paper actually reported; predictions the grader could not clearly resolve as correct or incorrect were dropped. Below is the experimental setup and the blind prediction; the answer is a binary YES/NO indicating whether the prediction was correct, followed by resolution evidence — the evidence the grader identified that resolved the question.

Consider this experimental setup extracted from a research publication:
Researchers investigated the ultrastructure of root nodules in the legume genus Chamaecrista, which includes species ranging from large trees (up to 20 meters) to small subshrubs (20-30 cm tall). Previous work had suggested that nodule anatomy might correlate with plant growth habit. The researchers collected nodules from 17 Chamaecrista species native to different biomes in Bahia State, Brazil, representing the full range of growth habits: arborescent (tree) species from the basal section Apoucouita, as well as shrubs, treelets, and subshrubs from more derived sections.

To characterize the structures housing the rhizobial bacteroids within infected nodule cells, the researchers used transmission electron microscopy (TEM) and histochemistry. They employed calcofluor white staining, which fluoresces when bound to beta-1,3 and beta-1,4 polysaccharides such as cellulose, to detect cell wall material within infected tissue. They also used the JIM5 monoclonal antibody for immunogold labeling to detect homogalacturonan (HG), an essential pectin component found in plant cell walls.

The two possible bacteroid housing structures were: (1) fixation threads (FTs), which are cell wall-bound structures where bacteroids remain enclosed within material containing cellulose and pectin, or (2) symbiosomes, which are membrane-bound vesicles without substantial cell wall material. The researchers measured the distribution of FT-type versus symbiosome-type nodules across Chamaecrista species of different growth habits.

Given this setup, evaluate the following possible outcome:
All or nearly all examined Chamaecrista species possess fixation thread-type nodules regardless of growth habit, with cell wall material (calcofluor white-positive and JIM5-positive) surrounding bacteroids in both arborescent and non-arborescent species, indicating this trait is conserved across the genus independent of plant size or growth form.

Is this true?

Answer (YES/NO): NO